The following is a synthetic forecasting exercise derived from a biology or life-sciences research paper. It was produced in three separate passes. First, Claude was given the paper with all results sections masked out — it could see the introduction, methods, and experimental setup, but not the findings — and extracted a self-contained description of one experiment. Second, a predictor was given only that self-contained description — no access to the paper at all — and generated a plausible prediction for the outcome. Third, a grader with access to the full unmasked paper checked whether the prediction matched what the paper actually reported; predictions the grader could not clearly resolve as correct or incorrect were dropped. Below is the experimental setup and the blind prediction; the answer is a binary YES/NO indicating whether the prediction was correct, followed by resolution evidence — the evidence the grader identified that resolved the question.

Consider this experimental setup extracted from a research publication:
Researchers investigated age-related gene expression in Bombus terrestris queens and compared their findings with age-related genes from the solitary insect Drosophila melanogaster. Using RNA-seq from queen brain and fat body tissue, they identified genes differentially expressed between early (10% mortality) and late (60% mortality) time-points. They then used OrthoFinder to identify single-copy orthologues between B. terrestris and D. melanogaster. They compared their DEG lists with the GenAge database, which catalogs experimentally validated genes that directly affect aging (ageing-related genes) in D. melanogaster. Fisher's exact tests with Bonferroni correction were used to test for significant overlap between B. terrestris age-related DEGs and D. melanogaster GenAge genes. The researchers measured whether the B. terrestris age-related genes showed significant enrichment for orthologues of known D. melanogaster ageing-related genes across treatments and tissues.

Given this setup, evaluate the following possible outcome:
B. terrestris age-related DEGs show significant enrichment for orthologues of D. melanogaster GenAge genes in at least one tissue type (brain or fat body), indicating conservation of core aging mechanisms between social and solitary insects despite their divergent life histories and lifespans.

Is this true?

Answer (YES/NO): NO